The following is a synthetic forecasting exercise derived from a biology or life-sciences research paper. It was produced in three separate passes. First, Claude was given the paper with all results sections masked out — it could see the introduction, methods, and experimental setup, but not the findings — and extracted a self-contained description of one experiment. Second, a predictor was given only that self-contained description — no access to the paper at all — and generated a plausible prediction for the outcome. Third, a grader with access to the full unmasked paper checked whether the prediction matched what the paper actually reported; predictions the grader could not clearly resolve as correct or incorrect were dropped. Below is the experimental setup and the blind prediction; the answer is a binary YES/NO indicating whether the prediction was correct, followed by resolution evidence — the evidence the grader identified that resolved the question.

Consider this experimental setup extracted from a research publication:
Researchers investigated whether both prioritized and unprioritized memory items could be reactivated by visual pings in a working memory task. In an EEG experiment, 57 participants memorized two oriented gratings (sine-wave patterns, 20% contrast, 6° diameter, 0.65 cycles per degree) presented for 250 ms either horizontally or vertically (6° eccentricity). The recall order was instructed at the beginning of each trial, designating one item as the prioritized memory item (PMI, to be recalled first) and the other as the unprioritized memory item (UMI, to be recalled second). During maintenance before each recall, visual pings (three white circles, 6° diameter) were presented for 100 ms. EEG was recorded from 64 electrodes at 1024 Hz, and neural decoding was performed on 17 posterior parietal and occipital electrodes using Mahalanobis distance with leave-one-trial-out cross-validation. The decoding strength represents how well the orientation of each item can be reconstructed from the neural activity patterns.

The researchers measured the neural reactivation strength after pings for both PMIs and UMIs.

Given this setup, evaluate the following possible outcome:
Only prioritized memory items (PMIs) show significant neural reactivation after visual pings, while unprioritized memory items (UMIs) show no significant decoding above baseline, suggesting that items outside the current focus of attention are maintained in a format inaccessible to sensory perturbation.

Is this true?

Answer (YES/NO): YES